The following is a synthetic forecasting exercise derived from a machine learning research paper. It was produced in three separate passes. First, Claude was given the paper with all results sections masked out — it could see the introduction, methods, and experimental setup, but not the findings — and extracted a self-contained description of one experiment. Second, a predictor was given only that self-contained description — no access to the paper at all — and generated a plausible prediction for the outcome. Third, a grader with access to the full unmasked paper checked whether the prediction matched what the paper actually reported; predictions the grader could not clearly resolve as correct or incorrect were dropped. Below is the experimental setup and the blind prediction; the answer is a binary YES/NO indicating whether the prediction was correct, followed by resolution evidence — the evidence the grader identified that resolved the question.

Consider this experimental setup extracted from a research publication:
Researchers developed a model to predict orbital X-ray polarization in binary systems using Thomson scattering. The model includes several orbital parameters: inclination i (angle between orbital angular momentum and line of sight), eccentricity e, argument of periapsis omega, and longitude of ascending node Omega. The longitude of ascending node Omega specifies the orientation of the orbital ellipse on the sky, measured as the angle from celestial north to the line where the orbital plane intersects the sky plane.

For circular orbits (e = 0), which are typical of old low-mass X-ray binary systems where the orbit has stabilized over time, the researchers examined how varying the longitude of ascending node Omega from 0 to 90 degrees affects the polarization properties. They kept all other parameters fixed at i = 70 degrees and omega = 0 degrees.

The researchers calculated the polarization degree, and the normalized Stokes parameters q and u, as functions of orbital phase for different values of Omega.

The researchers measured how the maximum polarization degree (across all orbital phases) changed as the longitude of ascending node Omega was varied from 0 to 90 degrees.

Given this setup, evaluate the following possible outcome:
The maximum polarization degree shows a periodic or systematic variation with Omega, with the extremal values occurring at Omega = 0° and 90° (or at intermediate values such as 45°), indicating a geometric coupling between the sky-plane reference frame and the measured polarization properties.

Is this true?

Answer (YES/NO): NO